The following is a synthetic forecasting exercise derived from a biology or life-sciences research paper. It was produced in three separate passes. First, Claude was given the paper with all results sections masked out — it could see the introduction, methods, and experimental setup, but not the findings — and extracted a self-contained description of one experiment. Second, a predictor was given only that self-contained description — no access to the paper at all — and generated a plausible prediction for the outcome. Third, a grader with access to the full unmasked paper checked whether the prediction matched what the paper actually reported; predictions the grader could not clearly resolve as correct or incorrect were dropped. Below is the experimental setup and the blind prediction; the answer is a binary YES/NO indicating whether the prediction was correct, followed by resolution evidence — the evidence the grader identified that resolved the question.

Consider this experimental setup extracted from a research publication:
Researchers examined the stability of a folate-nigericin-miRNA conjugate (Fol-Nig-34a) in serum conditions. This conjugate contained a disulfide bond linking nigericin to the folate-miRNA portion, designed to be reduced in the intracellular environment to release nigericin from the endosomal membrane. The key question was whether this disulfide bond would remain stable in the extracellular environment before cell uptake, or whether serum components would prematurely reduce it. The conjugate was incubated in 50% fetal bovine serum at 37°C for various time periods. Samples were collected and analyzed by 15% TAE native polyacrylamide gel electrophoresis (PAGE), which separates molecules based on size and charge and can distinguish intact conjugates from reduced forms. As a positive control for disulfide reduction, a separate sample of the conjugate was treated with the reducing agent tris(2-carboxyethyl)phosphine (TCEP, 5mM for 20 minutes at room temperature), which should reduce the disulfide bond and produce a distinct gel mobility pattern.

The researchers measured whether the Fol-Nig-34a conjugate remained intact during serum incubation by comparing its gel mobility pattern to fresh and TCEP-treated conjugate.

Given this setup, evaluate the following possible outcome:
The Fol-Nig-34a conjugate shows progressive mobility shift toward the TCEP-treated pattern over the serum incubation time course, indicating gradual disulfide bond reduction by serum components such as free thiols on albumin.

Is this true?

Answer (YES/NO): NO